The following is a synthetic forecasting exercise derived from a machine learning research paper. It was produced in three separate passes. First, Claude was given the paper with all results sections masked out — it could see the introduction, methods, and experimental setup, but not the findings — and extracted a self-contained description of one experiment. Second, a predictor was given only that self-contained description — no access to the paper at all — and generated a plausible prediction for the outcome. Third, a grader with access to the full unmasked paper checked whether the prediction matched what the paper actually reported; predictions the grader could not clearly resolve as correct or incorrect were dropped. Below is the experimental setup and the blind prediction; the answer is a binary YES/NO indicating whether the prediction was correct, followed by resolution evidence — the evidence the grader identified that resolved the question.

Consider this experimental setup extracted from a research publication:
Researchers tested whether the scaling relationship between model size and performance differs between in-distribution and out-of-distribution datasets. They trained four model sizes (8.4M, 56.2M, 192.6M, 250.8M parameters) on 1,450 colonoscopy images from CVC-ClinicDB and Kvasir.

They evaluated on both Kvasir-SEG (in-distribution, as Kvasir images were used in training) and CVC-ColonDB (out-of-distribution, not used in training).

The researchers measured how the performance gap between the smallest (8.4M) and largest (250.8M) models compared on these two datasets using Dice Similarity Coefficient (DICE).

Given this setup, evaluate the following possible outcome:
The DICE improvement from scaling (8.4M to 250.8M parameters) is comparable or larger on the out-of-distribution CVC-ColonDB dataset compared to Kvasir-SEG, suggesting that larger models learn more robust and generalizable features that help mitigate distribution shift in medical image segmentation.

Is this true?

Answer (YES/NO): YES